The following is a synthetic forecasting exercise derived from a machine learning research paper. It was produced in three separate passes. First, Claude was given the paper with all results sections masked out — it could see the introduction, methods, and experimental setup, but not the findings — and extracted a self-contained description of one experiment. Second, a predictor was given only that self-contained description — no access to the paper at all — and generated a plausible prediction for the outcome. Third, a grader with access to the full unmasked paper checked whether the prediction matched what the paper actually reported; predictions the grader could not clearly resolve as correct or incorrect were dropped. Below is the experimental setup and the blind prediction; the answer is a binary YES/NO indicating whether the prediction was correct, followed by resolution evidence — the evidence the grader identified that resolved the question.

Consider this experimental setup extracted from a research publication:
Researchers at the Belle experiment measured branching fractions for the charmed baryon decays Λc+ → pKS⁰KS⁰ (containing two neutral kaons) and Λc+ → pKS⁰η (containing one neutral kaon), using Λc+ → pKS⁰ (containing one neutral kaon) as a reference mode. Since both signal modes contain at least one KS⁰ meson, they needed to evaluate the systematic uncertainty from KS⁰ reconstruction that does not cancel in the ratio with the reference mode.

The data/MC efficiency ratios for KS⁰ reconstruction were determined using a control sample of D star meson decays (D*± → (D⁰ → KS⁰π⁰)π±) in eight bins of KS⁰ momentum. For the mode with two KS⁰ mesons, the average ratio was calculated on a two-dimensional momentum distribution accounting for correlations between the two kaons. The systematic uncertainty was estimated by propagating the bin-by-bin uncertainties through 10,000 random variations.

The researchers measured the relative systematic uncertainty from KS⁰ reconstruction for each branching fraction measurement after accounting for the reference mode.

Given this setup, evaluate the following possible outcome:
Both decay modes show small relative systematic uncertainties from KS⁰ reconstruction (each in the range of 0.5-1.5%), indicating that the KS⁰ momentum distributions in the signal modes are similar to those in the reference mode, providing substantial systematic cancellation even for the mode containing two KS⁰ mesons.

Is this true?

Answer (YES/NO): NO